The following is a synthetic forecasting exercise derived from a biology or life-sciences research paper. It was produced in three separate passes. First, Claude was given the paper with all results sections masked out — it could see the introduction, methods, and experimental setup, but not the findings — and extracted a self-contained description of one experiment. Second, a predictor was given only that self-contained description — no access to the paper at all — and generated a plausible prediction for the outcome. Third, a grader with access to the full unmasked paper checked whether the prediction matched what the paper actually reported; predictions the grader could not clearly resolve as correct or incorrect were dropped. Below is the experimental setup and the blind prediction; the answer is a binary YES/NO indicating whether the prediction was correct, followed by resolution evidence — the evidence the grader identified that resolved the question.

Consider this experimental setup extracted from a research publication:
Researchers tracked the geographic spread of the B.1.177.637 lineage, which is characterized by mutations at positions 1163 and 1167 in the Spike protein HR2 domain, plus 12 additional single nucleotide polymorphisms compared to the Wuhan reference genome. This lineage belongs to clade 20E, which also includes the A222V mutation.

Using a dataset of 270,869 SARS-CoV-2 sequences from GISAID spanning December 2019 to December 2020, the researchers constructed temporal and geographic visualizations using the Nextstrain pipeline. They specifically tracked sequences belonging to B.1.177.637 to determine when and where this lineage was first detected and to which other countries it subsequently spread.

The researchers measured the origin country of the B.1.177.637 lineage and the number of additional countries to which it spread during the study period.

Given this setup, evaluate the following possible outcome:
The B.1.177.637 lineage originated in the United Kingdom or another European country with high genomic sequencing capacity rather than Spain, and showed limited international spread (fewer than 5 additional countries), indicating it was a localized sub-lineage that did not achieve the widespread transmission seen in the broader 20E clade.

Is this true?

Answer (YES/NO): NO